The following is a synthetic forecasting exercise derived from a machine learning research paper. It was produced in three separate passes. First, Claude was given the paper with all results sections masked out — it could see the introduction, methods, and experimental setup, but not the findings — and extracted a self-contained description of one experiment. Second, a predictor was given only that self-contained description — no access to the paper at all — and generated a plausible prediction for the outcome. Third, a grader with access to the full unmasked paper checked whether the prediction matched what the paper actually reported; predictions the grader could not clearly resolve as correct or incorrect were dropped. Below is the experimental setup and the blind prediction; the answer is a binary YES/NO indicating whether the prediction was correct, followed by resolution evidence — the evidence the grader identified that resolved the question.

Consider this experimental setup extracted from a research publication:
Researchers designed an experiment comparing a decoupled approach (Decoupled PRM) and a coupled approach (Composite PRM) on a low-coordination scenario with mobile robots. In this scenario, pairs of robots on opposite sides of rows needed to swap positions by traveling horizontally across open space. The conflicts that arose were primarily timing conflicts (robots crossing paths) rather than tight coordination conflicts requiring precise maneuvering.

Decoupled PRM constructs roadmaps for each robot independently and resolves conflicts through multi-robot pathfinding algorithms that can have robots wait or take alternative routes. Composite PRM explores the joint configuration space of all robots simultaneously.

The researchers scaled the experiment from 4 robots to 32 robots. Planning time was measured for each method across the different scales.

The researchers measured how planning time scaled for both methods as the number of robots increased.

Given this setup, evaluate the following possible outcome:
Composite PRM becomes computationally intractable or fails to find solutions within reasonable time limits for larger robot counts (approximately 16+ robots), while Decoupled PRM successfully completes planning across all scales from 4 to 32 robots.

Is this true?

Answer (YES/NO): YES